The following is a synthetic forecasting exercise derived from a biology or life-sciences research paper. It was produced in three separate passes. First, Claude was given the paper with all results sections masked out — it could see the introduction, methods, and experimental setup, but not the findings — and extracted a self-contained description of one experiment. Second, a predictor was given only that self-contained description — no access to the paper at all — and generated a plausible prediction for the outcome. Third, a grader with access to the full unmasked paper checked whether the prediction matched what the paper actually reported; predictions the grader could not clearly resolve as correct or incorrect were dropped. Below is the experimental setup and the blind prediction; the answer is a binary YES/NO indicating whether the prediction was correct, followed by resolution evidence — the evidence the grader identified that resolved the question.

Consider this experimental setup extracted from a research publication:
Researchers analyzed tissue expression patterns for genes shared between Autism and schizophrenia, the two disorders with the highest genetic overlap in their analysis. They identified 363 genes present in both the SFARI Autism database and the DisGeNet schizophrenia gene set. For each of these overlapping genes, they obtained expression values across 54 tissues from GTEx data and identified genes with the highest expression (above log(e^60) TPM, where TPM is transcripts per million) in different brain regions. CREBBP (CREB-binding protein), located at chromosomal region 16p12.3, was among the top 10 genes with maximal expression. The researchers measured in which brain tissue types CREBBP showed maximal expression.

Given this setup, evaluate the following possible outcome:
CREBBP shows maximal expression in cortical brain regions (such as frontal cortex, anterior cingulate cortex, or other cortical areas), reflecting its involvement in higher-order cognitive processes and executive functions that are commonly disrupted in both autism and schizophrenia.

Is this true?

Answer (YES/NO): YES